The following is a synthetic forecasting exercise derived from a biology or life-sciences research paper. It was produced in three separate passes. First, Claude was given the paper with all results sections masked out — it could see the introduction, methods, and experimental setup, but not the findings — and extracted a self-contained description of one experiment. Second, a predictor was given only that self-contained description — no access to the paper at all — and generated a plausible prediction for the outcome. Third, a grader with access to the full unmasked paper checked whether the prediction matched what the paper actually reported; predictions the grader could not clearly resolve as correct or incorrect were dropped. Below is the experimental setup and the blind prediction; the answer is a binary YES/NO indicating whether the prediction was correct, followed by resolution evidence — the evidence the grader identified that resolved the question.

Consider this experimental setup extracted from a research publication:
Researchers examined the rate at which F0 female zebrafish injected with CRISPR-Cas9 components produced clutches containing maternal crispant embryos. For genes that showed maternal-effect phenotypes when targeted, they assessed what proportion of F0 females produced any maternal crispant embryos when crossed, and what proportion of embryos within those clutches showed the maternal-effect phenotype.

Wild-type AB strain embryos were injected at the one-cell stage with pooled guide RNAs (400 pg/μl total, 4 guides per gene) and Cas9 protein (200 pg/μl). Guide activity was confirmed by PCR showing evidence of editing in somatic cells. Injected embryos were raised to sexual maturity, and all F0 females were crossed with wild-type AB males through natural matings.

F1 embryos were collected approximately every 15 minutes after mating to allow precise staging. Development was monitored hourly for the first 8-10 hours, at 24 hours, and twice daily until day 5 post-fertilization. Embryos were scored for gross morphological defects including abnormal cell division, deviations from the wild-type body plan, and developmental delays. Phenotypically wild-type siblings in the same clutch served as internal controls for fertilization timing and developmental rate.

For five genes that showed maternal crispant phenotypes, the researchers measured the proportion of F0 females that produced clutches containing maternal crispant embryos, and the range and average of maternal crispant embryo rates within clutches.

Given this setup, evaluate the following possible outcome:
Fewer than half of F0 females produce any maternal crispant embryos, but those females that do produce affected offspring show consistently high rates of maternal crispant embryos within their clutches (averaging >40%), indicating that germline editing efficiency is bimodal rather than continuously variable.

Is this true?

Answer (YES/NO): NO